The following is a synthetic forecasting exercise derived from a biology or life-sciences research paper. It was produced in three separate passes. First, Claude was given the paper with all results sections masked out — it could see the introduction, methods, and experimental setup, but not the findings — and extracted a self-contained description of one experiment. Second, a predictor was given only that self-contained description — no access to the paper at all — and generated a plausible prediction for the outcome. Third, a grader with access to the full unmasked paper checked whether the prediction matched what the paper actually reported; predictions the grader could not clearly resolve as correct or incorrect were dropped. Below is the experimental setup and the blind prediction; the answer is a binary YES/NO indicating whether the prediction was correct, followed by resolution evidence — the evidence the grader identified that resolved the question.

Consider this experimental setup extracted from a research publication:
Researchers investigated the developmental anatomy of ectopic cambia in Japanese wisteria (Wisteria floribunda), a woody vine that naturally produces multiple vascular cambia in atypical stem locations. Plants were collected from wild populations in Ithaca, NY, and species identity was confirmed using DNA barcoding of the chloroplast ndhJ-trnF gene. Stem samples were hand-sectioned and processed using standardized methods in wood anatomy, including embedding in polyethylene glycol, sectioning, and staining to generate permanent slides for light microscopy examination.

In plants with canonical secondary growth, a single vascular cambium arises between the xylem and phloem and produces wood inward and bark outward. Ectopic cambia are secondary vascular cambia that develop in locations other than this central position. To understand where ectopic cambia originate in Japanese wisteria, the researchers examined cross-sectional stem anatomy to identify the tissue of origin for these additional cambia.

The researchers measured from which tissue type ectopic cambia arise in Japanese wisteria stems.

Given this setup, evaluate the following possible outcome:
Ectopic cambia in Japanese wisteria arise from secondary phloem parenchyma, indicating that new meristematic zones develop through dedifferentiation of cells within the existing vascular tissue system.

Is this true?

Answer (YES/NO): NO